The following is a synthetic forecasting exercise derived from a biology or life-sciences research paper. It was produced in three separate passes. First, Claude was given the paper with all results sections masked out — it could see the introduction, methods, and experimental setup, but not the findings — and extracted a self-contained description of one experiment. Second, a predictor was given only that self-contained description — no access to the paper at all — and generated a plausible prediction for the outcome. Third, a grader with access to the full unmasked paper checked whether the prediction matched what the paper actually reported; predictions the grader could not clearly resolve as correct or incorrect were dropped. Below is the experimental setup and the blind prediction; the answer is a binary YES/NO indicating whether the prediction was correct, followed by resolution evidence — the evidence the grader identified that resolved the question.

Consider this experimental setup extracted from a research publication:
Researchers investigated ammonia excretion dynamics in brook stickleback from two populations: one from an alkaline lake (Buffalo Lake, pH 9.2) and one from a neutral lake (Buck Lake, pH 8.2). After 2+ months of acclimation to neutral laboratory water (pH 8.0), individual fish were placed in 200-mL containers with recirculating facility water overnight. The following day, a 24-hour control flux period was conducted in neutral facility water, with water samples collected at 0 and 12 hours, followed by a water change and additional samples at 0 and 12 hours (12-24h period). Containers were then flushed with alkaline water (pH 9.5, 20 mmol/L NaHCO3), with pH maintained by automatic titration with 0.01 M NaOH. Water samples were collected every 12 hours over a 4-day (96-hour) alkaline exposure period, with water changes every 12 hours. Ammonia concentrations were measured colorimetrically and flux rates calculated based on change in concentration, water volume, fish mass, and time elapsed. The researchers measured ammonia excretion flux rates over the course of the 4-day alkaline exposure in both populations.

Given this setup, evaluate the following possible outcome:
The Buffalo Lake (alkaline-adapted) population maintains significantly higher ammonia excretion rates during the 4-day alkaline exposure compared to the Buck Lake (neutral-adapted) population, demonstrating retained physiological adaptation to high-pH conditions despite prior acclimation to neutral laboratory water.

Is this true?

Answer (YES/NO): NO